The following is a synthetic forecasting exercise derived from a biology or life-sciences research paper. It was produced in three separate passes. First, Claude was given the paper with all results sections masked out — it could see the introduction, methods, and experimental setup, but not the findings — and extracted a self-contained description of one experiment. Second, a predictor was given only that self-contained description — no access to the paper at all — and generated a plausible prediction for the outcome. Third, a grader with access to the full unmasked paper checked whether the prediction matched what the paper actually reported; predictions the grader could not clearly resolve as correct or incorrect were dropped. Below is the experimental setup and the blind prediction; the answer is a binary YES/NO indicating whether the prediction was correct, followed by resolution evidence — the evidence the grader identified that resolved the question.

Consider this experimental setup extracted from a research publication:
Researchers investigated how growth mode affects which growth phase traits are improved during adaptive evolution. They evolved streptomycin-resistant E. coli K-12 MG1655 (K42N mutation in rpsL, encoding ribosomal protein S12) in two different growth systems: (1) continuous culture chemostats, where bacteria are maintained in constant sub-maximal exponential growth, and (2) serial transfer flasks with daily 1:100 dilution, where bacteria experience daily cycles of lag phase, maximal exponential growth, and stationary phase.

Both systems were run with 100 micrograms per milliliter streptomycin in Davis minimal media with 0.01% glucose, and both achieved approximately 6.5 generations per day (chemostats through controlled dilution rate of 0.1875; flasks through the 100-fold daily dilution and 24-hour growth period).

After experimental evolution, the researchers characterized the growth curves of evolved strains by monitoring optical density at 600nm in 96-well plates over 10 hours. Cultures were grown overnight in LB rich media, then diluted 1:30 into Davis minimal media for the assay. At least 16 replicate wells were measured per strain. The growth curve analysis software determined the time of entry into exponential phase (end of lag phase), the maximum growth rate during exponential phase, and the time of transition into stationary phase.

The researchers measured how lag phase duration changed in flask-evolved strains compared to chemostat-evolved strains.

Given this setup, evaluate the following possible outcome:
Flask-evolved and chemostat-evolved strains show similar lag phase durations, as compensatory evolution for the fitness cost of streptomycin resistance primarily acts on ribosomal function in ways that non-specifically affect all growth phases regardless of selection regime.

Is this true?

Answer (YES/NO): YES